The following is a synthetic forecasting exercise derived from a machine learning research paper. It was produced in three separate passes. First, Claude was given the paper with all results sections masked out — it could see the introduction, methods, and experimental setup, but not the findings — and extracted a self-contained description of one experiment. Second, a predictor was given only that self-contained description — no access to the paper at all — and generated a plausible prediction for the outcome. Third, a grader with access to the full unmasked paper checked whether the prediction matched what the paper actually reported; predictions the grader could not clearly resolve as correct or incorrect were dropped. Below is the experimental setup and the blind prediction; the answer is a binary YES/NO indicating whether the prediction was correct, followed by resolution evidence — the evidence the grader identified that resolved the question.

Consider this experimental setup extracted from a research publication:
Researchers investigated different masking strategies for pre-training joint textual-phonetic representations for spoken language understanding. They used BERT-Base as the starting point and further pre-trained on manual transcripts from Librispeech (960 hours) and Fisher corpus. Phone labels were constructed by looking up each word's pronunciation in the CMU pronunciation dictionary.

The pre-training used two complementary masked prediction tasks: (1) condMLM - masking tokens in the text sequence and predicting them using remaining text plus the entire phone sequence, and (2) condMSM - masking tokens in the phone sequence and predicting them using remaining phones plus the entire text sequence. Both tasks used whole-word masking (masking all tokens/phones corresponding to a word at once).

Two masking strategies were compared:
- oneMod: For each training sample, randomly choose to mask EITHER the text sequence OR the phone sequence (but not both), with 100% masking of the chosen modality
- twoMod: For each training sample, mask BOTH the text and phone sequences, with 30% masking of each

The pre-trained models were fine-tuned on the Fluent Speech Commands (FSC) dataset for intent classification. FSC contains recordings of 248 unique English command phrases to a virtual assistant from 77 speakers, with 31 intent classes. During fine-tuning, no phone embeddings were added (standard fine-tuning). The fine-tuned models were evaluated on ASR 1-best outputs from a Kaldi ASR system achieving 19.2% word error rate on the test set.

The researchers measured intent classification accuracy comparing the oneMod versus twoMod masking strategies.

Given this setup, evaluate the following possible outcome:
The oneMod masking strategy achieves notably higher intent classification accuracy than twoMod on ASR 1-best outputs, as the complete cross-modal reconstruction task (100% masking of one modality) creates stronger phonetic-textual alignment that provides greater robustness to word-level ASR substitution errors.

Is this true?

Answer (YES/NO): NO